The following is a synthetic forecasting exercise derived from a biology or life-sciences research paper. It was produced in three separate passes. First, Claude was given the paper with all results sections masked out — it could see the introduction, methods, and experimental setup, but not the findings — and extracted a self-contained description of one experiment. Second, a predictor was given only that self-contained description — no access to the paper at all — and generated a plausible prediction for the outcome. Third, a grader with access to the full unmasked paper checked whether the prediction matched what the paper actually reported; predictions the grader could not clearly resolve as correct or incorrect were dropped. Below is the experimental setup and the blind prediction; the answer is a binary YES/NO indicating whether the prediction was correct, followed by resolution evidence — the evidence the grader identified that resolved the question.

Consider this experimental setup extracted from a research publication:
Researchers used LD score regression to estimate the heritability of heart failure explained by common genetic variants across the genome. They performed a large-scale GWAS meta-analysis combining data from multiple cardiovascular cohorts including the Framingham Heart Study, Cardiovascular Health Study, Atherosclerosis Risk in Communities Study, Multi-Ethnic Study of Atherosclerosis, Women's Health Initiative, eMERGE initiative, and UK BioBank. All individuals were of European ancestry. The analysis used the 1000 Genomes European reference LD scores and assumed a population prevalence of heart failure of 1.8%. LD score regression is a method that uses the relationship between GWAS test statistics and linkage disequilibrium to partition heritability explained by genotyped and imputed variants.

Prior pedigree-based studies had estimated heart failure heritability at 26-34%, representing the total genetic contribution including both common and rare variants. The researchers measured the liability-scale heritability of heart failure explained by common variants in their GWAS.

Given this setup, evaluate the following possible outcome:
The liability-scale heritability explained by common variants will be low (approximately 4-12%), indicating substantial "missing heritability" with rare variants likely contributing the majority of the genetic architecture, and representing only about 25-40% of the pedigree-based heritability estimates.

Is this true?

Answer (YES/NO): NO